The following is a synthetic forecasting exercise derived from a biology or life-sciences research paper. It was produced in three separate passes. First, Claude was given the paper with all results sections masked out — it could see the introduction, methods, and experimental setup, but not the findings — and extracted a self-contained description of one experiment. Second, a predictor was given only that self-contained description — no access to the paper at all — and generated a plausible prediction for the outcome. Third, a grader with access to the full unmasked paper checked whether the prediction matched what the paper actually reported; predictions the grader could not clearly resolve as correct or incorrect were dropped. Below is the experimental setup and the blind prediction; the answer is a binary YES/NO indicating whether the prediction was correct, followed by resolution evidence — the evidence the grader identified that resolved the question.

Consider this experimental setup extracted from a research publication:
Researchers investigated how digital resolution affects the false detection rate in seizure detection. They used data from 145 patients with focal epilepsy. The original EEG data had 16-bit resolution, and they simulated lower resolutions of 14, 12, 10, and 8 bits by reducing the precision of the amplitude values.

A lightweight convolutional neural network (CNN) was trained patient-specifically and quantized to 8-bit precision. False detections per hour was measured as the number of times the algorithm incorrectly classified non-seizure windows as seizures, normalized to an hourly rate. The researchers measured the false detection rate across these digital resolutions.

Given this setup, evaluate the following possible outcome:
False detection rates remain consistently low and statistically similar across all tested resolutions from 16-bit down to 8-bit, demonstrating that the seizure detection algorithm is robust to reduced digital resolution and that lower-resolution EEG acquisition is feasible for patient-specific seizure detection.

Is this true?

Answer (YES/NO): YES